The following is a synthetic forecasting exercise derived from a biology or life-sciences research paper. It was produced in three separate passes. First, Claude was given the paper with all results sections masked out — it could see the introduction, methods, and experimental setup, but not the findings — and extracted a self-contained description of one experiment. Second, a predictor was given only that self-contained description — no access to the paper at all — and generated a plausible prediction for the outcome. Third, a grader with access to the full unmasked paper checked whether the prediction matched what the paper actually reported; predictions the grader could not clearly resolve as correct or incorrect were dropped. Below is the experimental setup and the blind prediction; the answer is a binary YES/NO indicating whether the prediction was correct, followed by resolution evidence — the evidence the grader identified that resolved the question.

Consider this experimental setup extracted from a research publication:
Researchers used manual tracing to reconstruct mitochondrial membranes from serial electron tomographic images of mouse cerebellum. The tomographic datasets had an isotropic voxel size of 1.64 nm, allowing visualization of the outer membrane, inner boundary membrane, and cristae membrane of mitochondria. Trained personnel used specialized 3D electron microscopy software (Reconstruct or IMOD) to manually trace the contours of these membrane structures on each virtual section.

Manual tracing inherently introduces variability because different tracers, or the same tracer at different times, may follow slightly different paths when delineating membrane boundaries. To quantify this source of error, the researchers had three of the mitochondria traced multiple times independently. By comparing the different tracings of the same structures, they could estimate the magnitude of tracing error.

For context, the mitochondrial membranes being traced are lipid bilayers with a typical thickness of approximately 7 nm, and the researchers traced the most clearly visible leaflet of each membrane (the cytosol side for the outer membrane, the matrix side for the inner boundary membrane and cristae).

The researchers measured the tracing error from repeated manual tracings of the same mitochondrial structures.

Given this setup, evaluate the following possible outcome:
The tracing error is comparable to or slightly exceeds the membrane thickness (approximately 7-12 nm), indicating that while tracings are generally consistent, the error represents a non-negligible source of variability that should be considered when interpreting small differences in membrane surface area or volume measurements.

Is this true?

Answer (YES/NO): NO